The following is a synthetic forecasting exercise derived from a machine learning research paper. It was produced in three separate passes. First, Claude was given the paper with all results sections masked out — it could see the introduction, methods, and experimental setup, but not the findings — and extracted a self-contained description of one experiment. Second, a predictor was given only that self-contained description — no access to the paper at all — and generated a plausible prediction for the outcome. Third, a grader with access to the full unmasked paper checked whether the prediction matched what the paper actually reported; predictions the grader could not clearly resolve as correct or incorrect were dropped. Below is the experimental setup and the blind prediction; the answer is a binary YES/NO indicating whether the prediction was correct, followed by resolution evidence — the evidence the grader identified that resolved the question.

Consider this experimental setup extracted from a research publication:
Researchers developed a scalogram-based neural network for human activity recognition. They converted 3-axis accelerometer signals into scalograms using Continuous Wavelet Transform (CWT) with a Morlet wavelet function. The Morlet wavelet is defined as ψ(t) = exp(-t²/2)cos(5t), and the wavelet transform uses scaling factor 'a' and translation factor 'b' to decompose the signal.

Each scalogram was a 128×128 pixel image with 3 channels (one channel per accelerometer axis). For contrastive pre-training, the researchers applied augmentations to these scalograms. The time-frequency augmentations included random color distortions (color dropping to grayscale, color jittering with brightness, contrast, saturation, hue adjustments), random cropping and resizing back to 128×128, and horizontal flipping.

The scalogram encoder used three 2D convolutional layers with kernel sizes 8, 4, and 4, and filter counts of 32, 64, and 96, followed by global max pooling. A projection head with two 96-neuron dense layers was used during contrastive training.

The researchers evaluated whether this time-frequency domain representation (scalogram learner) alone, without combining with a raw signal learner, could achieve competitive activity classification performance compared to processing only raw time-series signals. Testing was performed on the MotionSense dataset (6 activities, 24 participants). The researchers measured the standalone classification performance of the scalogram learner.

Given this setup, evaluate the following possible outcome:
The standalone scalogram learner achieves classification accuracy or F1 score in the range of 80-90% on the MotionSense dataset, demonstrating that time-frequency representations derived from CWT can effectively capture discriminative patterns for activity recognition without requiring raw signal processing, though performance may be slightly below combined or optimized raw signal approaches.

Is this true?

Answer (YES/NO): NO